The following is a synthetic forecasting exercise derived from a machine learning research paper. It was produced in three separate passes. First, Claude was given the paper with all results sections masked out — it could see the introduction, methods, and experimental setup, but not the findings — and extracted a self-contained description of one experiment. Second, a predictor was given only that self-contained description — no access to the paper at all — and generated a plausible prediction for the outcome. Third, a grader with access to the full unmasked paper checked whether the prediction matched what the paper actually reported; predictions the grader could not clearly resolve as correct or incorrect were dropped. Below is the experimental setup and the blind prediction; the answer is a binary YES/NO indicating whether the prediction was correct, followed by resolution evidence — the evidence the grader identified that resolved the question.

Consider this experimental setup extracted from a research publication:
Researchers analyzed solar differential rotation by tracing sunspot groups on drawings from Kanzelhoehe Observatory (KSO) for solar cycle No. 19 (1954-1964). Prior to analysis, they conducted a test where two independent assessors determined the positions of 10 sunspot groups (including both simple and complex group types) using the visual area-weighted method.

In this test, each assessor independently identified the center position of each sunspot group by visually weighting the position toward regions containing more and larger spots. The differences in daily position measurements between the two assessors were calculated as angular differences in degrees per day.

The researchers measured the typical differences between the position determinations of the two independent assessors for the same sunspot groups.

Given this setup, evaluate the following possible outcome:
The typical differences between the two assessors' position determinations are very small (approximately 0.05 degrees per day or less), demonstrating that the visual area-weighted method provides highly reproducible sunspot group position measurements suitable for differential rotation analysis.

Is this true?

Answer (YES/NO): NO